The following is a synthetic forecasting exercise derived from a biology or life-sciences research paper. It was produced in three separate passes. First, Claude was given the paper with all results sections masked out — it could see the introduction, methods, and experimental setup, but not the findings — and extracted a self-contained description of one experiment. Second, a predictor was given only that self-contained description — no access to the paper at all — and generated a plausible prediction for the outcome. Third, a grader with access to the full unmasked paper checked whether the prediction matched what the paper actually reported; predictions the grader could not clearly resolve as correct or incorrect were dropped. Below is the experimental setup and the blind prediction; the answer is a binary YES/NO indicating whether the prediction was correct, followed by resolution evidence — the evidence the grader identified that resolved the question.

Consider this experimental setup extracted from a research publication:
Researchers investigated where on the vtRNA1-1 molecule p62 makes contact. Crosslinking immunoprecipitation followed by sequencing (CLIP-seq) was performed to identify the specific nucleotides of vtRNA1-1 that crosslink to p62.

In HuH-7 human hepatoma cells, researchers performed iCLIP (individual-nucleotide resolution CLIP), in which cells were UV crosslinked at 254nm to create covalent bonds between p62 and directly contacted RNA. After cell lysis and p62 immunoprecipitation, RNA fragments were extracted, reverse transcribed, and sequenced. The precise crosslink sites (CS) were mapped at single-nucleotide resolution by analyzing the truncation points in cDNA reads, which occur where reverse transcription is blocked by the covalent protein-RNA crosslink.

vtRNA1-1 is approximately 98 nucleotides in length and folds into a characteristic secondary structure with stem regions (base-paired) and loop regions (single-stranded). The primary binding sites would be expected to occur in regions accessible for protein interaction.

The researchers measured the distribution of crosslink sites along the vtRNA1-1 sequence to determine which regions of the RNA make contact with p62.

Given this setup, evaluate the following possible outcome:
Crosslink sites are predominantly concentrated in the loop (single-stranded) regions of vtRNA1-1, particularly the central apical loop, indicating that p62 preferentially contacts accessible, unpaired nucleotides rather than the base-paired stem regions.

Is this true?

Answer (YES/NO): YES